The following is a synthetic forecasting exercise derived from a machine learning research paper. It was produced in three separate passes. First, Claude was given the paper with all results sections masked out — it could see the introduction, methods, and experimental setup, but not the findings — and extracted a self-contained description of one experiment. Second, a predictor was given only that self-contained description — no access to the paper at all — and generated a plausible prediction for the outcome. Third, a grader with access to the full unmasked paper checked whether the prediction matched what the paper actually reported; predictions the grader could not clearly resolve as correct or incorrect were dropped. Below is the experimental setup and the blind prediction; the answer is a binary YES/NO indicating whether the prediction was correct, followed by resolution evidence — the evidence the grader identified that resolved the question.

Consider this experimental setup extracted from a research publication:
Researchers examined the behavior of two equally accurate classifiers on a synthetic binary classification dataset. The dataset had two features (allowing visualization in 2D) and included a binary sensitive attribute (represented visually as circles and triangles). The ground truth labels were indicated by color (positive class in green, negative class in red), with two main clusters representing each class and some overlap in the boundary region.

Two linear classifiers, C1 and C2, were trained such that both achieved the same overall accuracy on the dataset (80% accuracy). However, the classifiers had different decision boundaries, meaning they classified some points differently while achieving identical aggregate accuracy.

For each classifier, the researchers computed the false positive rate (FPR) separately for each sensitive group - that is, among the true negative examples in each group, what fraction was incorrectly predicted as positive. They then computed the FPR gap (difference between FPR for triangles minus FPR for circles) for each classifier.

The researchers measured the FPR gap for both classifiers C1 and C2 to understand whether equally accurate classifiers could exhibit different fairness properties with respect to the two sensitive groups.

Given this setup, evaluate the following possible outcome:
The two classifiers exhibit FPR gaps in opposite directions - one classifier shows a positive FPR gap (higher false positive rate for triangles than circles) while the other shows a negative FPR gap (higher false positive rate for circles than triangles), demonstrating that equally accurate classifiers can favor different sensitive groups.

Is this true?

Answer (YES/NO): YES